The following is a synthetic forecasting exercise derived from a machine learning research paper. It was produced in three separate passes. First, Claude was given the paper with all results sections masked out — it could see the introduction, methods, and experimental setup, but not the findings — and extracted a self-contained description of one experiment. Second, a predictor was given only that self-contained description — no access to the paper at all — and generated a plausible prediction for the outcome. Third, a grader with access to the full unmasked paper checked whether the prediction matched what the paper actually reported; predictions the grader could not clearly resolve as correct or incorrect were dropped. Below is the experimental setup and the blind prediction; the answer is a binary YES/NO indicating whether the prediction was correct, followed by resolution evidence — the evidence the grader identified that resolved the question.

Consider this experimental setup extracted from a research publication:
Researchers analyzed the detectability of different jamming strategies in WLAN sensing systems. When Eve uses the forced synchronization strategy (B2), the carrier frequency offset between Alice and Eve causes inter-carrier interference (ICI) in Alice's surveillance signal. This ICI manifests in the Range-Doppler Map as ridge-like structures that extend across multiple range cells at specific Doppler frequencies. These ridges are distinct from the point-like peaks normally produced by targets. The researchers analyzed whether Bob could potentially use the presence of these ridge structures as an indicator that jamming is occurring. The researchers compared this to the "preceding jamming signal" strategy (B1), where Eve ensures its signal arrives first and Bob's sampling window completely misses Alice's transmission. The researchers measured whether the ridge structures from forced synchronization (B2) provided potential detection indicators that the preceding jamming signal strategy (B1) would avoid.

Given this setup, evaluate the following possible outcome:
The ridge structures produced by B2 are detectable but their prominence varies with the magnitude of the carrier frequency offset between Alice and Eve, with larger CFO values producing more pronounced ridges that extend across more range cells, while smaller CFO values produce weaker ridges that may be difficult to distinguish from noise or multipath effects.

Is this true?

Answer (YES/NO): NO